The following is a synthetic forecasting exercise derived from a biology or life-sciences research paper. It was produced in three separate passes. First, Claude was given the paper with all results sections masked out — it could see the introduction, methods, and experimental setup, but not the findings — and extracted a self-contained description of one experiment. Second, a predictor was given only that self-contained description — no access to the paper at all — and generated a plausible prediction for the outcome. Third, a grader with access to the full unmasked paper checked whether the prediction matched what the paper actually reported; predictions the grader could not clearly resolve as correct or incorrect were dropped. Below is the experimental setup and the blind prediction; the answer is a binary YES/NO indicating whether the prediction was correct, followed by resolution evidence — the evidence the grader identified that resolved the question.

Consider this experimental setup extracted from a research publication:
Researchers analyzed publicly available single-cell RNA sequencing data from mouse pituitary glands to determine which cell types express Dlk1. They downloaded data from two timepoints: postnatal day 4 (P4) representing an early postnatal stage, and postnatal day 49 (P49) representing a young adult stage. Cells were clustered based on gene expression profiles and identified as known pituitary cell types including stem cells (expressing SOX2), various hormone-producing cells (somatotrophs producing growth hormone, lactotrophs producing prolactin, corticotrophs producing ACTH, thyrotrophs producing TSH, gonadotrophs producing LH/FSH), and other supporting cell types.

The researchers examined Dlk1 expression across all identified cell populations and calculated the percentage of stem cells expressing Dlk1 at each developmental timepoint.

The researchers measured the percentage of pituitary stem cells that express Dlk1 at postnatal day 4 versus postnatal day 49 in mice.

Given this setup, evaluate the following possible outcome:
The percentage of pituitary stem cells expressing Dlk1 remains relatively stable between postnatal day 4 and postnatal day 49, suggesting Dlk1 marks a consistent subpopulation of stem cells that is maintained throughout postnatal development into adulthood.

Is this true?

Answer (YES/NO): NO